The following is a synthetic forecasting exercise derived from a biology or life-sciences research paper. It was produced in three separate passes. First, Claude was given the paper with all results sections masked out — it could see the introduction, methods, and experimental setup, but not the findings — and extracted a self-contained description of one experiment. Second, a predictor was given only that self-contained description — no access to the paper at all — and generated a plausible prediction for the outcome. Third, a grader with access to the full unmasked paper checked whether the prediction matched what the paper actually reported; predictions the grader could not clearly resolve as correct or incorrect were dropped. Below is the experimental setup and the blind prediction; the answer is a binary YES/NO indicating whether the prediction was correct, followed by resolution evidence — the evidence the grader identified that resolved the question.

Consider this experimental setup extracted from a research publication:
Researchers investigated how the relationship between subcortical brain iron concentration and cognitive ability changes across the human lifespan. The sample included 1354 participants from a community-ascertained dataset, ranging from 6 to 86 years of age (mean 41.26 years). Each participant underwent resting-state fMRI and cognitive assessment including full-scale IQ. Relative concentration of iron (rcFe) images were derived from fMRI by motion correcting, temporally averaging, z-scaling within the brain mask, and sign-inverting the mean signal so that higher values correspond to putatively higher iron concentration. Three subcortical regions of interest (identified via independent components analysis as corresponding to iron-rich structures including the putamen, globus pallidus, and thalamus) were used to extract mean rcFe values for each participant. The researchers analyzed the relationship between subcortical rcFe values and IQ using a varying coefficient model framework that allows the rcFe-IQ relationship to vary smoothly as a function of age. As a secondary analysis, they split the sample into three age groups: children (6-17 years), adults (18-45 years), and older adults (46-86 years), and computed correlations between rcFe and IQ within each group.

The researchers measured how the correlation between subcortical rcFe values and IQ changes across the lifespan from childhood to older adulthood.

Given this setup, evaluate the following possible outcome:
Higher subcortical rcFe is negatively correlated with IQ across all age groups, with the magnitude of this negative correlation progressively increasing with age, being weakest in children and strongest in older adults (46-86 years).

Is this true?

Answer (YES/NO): NO